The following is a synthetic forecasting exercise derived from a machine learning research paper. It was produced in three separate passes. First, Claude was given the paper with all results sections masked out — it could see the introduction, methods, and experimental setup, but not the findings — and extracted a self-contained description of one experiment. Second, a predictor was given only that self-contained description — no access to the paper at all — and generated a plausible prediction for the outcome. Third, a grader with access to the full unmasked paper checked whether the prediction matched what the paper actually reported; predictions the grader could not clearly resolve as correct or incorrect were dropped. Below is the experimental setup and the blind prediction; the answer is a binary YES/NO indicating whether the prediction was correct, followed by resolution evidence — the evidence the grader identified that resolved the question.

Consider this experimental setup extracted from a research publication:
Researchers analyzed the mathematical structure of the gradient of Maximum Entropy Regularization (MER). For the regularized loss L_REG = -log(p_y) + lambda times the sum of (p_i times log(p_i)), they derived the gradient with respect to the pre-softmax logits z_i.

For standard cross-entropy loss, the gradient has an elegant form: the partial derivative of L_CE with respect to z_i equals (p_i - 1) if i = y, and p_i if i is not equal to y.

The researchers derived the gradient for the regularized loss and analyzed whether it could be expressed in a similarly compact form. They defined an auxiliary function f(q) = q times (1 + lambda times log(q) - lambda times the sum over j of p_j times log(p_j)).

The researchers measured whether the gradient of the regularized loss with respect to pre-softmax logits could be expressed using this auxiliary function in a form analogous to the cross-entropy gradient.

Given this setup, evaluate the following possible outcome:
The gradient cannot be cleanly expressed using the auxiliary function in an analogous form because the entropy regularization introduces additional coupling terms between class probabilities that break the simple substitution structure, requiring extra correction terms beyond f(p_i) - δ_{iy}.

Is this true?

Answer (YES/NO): NO